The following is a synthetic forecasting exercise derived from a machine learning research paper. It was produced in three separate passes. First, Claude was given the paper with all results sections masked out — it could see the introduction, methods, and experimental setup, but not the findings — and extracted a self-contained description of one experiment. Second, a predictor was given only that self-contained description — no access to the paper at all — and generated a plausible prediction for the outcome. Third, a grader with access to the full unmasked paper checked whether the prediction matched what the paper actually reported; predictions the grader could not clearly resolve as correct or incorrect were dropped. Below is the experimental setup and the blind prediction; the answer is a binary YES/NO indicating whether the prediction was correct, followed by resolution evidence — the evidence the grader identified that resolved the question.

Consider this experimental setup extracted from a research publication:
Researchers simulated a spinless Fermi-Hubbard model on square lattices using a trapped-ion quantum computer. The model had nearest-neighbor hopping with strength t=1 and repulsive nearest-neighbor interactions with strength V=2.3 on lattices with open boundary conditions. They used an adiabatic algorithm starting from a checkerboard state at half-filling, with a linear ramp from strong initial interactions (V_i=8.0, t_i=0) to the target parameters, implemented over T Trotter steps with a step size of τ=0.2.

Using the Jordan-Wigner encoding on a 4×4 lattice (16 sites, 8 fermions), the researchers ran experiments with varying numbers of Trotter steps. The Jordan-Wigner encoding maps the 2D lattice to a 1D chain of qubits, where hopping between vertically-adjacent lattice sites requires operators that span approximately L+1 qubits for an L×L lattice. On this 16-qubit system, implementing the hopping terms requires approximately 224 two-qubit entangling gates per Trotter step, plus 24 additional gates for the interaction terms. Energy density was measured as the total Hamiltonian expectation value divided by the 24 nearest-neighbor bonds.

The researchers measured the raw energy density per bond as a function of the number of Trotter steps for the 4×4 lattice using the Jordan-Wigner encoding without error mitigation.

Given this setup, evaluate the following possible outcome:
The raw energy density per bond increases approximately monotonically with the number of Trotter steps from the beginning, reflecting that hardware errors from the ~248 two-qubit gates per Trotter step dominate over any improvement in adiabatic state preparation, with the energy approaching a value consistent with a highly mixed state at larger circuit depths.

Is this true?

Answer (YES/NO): NO